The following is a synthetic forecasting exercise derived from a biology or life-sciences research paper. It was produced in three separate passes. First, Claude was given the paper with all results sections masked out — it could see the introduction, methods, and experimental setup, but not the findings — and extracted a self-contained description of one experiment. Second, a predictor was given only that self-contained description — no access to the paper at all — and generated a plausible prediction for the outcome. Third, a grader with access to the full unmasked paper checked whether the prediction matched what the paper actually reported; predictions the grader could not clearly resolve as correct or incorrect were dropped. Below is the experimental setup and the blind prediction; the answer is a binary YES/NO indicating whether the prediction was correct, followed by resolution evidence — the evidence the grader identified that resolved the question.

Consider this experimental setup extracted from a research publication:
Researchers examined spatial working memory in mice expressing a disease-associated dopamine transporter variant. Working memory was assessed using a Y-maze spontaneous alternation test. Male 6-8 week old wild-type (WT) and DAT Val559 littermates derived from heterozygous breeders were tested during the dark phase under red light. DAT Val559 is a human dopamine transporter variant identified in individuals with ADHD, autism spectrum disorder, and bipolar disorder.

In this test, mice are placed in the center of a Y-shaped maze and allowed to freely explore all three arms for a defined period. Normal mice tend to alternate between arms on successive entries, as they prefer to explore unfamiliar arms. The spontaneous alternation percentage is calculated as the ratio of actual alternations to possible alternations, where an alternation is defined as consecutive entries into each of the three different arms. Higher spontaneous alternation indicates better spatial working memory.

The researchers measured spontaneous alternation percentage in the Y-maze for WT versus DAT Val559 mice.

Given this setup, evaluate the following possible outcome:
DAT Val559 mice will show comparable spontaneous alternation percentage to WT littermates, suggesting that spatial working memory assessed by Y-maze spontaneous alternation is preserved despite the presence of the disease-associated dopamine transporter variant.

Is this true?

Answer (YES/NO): NO